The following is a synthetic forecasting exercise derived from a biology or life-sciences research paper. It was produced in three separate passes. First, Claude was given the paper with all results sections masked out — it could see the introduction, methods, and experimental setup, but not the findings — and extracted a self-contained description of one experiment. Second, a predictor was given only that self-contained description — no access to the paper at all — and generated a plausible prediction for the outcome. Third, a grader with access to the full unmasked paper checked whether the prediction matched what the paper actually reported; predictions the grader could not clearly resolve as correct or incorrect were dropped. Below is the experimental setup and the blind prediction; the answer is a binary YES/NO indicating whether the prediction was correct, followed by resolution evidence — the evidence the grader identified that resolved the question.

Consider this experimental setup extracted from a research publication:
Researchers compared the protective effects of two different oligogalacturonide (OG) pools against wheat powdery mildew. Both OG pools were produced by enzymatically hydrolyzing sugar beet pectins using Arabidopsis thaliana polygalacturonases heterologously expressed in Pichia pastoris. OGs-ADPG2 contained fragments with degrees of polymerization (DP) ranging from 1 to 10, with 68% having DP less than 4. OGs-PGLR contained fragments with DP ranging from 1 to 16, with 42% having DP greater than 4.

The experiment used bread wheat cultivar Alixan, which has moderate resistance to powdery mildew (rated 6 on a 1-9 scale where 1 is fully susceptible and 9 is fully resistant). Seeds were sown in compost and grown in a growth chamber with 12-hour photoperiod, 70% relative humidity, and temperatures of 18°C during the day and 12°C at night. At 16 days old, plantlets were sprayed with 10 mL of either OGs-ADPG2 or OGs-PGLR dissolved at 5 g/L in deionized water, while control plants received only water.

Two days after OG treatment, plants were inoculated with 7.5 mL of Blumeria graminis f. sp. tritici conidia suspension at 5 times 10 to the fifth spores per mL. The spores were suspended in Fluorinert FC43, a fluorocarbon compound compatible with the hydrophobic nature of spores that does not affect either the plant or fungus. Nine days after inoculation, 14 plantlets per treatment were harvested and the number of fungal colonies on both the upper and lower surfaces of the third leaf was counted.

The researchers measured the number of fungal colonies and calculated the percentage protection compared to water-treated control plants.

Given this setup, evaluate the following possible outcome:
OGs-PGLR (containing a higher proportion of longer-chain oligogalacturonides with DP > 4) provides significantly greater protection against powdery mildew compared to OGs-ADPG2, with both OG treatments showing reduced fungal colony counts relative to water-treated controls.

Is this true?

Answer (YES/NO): NO